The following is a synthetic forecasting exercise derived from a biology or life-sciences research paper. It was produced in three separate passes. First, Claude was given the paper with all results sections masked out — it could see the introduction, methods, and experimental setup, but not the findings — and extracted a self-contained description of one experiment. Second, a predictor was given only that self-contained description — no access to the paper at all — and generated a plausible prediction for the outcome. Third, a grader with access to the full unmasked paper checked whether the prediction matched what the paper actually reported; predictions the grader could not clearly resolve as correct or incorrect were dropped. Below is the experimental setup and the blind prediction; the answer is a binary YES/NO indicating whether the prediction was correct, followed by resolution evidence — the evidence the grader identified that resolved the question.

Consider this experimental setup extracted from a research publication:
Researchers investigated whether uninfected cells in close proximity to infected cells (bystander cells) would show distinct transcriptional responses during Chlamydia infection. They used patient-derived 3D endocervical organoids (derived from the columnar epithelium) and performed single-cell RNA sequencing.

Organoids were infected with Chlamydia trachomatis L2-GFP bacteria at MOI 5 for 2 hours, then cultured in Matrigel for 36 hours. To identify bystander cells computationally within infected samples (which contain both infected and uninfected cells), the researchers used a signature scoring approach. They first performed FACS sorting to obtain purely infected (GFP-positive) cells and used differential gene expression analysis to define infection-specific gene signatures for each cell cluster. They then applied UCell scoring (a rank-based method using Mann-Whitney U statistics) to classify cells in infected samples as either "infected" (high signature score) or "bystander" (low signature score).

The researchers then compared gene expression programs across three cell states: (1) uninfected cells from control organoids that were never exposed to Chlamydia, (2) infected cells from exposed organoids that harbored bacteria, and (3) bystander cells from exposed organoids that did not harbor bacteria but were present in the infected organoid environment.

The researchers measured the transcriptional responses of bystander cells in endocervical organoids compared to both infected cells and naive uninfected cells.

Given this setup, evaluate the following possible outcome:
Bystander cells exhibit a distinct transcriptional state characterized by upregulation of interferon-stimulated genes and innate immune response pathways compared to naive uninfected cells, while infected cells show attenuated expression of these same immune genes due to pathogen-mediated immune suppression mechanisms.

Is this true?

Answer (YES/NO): NO